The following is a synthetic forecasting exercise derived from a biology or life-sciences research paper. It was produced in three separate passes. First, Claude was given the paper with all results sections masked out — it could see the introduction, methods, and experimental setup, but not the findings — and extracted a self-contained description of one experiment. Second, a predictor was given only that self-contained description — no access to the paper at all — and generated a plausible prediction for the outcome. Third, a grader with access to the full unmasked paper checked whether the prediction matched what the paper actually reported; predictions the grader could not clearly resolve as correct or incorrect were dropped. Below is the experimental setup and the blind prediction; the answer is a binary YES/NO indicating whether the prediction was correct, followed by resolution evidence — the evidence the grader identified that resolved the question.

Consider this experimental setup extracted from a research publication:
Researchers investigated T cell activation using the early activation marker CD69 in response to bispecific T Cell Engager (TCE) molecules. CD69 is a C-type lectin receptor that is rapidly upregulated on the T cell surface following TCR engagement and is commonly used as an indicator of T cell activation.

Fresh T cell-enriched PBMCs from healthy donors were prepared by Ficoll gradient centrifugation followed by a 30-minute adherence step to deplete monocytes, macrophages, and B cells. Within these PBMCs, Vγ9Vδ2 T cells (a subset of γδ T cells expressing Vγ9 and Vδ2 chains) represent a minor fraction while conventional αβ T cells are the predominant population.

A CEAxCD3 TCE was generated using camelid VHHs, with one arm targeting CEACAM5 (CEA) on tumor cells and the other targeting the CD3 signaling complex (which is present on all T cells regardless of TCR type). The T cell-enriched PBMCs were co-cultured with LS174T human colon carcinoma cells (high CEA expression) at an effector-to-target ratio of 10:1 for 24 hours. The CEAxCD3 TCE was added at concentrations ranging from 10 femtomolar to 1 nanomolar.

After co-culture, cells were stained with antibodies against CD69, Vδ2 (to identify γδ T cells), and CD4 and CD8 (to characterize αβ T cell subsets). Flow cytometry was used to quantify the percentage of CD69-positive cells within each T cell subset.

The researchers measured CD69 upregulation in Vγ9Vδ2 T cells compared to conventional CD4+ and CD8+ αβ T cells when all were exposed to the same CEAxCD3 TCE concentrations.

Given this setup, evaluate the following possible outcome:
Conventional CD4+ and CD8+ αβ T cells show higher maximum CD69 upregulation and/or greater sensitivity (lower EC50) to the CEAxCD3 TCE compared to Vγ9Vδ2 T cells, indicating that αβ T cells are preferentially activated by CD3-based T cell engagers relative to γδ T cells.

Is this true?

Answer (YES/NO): NO